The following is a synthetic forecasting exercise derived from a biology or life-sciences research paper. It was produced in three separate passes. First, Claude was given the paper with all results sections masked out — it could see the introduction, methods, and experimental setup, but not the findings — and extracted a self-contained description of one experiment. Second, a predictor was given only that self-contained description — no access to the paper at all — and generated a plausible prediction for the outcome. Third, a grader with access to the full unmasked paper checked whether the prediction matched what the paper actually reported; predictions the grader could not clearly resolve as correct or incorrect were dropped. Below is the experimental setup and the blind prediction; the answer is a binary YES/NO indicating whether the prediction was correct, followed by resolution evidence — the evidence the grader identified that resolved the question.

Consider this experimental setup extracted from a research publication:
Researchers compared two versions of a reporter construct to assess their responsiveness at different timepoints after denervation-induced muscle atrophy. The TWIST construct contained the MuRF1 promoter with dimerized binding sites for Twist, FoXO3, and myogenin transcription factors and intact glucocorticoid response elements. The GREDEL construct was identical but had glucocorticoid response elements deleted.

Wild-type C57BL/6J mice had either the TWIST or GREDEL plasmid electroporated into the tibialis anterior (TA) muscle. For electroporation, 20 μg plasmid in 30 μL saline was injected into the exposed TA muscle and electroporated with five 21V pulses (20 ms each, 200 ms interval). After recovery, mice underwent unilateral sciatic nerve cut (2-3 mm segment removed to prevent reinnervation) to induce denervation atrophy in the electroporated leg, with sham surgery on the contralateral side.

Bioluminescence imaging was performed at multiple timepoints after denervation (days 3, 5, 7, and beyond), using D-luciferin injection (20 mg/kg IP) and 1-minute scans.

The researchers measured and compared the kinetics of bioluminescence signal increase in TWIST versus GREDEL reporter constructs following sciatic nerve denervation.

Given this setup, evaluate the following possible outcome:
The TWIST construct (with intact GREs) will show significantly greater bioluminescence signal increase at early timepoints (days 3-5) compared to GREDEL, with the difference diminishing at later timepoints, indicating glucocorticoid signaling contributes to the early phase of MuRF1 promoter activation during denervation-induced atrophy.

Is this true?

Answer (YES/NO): NO